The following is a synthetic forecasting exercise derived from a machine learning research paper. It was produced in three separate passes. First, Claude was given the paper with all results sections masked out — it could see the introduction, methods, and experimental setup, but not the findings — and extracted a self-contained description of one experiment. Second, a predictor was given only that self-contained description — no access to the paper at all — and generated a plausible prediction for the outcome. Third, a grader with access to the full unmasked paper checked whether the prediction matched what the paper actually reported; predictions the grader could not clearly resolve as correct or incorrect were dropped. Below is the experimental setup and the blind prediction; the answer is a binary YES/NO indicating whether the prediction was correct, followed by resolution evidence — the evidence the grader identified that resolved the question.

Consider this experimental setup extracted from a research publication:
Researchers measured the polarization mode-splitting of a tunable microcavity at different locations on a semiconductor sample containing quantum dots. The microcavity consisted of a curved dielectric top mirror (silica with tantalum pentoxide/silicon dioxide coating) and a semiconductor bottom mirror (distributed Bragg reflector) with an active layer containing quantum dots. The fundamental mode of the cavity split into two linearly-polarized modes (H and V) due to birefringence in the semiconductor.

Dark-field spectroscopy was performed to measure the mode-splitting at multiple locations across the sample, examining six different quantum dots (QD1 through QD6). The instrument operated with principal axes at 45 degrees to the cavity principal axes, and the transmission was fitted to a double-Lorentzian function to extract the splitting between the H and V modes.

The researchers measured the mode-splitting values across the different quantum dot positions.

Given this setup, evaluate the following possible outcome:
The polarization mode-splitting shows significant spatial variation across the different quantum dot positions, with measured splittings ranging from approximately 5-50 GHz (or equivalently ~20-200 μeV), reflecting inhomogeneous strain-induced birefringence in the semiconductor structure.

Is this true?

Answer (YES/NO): NO